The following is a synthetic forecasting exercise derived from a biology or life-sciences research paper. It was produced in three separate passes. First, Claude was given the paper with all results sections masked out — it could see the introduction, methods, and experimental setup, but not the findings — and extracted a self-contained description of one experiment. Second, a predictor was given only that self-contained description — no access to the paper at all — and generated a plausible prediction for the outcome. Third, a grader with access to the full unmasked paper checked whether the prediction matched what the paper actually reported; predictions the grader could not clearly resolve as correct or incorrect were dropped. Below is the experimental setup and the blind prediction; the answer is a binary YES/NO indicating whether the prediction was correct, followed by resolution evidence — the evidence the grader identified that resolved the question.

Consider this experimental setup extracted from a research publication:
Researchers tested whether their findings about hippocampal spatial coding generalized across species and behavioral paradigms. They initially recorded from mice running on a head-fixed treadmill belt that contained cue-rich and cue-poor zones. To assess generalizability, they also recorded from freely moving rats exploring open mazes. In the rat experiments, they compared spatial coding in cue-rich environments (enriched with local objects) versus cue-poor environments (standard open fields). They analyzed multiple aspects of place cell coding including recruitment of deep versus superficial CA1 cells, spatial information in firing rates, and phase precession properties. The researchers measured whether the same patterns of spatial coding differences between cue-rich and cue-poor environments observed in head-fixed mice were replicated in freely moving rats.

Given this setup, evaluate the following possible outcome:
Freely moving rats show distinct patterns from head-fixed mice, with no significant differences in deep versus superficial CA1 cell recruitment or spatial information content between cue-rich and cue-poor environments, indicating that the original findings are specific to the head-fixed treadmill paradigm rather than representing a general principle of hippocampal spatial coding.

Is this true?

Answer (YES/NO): NO